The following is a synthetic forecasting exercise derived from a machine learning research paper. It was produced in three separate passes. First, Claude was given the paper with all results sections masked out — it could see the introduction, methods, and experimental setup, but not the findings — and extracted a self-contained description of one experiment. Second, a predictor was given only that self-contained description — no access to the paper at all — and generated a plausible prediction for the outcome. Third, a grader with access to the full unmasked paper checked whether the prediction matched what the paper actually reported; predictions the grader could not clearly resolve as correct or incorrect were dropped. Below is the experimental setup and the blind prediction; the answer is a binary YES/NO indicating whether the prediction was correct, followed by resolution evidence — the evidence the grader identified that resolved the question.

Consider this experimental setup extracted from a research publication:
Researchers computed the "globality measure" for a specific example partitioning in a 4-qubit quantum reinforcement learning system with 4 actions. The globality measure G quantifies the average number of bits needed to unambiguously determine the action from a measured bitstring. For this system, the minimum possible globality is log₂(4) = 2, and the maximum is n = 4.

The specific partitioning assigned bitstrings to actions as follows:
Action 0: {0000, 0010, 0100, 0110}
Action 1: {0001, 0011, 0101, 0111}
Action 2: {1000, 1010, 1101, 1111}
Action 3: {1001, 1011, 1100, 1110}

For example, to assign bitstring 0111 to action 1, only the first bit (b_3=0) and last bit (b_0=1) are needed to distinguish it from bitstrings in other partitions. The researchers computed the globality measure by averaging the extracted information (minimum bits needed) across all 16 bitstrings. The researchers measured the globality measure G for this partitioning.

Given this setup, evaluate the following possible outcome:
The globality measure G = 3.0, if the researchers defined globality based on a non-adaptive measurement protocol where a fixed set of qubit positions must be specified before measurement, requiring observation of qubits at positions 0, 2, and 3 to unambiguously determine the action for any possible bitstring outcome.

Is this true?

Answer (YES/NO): NO